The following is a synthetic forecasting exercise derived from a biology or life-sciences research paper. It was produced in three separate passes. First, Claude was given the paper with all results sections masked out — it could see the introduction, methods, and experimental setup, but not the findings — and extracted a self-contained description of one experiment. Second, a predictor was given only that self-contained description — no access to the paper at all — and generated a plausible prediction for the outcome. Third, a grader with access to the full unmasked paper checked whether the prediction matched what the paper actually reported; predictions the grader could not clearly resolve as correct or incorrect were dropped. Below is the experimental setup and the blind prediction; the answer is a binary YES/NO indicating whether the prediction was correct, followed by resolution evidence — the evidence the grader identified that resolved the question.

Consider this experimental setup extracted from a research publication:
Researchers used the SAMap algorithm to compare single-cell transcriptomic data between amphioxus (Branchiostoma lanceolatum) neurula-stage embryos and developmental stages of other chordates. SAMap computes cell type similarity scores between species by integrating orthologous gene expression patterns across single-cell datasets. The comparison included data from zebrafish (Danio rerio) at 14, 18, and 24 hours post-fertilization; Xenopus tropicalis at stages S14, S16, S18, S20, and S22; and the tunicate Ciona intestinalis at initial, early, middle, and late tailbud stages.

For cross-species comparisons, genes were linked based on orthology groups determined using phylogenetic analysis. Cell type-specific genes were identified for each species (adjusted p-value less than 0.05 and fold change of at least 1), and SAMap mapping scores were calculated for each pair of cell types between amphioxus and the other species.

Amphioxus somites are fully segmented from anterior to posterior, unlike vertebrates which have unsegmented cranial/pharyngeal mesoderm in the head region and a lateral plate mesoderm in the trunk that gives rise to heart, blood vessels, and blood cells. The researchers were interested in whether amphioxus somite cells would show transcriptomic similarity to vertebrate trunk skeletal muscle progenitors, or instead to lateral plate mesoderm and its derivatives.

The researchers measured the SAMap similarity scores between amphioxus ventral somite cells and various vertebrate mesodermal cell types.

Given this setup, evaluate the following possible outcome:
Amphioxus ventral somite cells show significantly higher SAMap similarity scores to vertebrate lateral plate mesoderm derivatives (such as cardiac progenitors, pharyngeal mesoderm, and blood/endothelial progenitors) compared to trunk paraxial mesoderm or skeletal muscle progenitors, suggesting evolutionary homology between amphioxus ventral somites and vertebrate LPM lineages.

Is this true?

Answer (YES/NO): NO